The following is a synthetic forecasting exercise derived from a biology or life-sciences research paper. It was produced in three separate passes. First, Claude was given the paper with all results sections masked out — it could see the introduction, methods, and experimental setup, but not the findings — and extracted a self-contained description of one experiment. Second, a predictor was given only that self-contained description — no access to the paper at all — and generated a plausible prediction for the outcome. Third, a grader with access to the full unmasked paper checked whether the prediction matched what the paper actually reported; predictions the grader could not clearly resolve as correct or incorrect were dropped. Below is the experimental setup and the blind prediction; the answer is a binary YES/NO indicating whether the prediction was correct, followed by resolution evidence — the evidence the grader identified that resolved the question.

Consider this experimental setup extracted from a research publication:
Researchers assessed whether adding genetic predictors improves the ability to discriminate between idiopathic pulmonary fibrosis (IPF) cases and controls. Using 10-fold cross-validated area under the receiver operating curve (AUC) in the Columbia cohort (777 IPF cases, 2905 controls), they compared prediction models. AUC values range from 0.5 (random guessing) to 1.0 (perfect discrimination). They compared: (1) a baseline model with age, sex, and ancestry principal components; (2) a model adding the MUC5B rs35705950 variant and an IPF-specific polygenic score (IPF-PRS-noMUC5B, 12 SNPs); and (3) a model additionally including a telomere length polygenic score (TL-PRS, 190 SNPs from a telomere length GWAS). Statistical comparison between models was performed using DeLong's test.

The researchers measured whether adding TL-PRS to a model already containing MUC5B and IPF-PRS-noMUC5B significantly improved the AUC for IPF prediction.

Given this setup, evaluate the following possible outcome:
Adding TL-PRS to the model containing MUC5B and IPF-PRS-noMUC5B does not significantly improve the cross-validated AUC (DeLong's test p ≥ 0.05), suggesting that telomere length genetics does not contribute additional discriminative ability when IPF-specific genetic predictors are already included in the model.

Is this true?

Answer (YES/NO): NO